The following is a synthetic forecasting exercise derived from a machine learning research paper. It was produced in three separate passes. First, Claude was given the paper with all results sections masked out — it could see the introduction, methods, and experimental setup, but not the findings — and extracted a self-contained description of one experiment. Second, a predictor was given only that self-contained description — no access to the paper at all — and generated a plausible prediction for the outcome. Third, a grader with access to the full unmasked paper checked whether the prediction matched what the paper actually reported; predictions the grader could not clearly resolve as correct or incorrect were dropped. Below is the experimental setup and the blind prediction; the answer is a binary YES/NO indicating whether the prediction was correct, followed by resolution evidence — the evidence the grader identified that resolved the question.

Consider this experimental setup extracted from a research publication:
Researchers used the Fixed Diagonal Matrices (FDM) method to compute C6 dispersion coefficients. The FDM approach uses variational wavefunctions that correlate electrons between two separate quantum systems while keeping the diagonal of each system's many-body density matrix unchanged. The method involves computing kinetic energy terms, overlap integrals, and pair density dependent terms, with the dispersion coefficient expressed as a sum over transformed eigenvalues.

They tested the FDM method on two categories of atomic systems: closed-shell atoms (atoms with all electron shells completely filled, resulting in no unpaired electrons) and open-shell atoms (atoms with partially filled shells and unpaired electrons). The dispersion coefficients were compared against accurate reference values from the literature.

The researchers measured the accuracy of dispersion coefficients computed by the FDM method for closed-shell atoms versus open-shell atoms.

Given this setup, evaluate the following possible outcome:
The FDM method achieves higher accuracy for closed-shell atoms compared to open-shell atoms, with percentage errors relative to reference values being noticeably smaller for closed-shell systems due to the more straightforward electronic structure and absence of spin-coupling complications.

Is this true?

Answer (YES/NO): YES